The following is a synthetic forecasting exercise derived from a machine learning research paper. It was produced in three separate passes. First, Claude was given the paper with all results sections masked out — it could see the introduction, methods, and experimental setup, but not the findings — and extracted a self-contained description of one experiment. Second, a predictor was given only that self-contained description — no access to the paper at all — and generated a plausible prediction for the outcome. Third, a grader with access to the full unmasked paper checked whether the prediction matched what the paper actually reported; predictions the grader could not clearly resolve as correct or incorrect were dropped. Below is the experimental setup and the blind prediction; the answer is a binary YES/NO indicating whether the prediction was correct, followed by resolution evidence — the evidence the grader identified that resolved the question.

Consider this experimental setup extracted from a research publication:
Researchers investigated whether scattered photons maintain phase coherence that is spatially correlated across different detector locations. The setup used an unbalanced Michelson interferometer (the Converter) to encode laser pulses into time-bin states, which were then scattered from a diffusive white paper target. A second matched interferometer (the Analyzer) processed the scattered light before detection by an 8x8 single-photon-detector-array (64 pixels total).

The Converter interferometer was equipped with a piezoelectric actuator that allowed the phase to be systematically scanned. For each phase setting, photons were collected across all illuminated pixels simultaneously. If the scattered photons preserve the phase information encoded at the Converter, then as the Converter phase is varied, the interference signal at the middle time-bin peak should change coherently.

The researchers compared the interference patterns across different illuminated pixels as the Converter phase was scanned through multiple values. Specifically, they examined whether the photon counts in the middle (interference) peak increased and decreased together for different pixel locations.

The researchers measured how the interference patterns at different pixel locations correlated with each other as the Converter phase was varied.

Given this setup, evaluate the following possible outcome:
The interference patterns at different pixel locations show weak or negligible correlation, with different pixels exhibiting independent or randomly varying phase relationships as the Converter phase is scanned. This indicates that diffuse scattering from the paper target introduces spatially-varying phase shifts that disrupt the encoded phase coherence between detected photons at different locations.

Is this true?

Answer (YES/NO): NO